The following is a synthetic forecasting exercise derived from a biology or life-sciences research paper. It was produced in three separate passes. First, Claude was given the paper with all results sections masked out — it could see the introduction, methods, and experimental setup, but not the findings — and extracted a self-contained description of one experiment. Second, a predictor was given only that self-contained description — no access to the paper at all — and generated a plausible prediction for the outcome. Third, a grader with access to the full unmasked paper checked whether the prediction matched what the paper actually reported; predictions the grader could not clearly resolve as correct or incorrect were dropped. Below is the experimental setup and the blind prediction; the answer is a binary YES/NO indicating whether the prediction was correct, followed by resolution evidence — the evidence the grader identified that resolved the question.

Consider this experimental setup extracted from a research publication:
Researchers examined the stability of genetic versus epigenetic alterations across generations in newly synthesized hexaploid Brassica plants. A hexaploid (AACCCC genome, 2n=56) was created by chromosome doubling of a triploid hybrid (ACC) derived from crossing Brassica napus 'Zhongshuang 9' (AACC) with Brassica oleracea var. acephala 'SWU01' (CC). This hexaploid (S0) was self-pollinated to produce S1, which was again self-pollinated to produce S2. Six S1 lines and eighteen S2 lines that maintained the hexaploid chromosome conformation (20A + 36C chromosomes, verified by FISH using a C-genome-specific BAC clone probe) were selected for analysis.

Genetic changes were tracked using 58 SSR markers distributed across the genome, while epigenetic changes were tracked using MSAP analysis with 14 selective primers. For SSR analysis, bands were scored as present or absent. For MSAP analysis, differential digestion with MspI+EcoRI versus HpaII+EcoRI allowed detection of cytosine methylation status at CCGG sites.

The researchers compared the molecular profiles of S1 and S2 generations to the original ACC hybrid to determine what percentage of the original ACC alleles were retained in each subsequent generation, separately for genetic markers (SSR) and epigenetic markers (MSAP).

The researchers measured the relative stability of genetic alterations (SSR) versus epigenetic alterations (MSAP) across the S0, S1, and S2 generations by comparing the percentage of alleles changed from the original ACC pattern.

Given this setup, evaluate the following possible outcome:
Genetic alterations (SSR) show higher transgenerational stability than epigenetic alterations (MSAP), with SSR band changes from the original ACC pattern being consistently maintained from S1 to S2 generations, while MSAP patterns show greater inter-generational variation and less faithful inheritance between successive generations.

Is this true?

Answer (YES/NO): YES